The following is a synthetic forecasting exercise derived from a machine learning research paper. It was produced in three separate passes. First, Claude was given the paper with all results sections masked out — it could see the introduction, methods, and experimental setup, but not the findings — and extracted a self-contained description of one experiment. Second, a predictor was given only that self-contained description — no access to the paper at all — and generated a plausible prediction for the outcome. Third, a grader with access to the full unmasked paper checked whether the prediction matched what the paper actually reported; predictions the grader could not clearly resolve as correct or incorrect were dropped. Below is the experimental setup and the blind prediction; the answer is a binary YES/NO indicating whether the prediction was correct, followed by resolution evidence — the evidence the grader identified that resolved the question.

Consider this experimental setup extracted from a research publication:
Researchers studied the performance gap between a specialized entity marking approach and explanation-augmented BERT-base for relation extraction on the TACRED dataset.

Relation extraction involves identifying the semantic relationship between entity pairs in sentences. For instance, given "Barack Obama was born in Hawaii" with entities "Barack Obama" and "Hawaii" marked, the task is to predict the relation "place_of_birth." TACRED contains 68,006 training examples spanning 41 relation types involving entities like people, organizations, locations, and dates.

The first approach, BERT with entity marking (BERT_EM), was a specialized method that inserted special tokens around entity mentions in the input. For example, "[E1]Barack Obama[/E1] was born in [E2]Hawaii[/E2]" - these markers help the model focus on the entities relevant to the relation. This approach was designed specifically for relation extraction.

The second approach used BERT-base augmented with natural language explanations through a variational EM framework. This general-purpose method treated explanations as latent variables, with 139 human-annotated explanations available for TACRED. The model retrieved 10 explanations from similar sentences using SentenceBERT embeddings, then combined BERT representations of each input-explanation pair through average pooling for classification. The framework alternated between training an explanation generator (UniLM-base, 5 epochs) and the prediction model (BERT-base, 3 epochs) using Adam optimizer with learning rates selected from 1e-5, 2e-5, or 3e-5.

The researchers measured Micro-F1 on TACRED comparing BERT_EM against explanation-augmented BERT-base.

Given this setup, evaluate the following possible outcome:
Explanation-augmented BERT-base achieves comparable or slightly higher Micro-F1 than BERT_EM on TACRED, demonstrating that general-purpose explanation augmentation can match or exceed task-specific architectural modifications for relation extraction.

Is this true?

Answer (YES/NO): NO